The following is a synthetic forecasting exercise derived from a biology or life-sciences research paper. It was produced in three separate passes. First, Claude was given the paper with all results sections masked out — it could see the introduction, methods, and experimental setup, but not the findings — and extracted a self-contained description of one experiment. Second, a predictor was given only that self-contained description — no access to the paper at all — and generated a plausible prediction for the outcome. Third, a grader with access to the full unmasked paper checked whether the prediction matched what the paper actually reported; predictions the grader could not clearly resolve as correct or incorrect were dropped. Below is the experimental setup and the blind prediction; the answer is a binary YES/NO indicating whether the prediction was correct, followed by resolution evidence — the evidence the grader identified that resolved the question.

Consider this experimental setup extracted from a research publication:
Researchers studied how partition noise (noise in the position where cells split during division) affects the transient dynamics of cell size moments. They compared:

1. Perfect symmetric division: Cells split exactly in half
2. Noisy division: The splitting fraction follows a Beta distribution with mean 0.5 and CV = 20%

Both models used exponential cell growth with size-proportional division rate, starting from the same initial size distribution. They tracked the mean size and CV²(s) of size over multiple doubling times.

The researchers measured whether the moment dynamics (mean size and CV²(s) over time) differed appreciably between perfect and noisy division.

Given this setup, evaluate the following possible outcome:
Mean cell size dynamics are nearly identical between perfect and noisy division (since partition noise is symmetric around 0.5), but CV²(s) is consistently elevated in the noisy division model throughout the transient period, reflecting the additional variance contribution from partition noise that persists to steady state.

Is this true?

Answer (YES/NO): NO